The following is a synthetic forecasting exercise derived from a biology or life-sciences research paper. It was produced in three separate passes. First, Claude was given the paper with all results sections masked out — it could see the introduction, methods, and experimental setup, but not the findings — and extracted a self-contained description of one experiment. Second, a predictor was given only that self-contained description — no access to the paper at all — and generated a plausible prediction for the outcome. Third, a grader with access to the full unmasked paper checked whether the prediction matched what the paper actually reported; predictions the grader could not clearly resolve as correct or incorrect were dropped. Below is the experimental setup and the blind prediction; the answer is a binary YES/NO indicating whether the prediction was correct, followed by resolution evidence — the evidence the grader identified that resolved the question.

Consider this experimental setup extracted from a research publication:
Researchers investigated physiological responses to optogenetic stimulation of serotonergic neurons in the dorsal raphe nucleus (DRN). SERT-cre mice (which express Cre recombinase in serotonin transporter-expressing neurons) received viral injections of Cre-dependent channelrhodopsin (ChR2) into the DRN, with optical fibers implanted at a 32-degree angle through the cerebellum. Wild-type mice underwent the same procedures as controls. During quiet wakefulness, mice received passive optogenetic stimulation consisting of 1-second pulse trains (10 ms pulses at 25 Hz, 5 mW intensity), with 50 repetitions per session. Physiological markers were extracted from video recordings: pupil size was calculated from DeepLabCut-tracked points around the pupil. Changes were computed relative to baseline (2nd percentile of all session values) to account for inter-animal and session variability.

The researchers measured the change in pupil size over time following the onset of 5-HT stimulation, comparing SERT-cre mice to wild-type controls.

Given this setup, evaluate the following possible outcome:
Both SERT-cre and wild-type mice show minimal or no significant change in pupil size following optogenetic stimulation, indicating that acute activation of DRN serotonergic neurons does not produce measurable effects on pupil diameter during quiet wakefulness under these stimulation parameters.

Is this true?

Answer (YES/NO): NO